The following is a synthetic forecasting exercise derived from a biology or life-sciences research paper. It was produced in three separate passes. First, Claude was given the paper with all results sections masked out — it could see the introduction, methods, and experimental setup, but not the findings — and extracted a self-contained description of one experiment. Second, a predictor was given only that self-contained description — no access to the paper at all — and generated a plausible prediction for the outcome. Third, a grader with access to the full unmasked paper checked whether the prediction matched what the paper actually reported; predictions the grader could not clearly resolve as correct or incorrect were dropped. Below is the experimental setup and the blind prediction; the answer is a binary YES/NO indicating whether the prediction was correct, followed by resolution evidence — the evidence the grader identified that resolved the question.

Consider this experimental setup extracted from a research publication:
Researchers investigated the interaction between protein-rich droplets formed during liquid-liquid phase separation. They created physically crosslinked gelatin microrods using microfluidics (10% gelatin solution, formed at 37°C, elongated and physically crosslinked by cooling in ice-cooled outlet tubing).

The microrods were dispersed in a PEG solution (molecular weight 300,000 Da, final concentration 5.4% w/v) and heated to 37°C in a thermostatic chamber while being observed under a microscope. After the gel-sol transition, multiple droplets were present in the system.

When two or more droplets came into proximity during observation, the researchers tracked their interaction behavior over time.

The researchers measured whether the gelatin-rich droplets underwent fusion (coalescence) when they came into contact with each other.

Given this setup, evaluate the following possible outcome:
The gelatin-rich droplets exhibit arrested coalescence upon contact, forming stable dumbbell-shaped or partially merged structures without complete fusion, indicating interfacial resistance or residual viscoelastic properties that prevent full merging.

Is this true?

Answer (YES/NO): NO